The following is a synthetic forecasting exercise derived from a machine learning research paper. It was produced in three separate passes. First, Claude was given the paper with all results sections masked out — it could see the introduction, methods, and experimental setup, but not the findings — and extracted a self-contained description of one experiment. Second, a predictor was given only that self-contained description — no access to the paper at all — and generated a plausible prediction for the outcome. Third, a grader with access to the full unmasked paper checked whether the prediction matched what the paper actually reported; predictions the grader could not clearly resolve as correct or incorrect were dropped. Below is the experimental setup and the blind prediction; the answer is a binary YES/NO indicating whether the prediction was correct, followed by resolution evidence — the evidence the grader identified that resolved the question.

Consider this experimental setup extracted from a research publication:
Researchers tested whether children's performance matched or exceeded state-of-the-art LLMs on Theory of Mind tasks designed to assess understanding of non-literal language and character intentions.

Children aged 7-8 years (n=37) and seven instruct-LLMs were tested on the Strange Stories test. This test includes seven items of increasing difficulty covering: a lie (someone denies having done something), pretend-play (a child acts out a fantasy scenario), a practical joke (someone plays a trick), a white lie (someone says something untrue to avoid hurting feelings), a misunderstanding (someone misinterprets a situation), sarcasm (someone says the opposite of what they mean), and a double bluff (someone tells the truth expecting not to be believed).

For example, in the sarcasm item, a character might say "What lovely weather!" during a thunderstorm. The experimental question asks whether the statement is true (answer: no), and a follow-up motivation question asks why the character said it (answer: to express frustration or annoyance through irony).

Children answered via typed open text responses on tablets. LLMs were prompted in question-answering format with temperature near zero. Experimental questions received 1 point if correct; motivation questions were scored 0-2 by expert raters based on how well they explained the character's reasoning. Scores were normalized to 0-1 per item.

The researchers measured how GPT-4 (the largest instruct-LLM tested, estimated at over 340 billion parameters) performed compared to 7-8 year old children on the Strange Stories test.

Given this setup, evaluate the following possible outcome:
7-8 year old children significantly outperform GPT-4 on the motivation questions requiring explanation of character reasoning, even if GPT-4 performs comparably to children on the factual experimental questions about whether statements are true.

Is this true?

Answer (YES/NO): NO